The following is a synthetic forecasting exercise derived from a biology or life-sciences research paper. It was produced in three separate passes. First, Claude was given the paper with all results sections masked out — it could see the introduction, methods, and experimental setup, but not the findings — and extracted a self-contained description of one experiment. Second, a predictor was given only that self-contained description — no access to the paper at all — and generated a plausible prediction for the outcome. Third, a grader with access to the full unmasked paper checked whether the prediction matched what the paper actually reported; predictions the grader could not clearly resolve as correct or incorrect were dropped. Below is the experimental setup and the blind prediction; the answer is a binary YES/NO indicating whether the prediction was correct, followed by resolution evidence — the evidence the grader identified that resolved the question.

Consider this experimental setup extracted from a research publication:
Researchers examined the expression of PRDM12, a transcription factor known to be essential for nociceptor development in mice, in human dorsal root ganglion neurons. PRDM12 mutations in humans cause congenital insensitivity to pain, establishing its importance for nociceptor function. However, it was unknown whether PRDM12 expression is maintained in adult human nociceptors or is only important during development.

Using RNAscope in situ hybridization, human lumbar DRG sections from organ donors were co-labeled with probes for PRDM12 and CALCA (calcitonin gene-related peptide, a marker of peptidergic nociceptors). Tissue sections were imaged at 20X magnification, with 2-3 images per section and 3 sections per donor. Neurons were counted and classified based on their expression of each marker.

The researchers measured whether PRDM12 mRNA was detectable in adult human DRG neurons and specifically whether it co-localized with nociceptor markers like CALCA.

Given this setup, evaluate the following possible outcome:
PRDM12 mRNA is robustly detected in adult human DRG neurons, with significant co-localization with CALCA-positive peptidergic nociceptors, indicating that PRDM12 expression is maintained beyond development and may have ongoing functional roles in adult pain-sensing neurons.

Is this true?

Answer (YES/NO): YES